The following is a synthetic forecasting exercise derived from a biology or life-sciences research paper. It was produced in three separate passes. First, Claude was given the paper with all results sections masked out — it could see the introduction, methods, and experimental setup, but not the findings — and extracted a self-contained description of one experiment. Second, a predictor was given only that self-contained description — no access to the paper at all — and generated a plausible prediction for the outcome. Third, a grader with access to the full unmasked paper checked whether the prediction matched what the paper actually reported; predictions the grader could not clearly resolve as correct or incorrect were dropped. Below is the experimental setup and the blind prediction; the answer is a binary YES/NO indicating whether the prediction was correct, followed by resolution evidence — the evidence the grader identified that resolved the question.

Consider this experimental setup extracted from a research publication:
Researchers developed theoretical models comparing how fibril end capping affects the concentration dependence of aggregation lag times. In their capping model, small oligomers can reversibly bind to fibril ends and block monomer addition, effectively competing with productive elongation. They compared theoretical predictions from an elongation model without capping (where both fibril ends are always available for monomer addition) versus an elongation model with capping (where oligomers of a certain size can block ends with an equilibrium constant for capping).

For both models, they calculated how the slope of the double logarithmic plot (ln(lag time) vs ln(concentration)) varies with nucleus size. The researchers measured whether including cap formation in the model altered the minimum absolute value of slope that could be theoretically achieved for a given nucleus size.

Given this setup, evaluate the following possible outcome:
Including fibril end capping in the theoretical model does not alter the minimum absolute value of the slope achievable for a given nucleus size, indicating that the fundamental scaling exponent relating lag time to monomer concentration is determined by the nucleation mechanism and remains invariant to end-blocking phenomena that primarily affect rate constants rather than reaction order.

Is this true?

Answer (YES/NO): NO